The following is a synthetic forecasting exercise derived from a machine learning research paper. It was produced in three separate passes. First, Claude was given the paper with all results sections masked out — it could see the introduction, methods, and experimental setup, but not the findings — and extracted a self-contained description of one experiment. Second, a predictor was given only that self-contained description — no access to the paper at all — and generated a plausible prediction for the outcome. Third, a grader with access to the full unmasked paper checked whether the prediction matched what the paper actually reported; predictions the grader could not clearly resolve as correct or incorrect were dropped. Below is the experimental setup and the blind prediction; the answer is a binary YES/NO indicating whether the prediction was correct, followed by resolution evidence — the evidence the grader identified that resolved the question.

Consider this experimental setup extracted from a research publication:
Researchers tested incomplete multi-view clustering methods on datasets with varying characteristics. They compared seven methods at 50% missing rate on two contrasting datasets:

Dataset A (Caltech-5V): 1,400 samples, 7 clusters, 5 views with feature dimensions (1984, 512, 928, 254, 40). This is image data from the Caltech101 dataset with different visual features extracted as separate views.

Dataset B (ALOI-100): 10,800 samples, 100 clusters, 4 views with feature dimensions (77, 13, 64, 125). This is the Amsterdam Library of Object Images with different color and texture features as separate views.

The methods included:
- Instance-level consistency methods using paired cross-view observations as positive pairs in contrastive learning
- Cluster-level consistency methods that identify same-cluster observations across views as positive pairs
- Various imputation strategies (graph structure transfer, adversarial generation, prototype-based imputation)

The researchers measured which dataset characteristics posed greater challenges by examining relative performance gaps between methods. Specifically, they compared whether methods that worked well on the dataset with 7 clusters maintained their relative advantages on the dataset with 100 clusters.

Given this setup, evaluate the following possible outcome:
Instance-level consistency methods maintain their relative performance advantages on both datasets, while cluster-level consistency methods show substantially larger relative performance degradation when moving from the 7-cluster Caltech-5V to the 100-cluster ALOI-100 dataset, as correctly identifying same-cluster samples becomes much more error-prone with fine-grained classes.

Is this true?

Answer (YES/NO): NO